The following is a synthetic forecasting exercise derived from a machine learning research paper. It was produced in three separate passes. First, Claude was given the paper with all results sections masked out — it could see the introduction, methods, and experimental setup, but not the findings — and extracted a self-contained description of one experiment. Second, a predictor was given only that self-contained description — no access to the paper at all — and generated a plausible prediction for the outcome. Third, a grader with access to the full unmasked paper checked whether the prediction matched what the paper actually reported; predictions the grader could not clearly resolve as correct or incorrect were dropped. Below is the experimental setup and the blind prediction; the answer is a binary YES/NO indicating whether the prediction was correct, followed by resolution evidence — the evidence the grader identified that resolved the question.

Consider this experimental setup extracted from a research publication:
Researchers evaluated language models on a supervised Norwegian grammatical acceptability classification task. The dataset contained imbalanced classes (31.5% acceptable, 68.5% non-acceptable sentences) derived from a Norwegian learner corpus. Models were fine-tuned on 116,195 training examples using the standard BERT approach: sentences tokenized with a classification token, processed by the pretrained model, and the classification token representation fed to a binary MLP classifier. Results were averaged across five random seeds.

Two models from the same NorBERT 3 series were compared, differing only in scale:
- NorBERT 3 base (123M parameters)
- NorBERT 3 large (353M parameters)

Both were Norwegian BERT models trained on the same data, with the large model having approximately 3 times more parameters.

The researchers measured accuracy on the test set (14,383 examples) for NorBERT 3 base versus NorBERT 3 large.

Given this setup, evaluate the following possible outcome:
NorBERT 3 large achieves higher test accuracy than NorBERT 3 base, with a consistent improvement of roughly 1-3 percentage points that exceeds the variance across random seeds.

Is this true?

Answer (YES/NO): NO